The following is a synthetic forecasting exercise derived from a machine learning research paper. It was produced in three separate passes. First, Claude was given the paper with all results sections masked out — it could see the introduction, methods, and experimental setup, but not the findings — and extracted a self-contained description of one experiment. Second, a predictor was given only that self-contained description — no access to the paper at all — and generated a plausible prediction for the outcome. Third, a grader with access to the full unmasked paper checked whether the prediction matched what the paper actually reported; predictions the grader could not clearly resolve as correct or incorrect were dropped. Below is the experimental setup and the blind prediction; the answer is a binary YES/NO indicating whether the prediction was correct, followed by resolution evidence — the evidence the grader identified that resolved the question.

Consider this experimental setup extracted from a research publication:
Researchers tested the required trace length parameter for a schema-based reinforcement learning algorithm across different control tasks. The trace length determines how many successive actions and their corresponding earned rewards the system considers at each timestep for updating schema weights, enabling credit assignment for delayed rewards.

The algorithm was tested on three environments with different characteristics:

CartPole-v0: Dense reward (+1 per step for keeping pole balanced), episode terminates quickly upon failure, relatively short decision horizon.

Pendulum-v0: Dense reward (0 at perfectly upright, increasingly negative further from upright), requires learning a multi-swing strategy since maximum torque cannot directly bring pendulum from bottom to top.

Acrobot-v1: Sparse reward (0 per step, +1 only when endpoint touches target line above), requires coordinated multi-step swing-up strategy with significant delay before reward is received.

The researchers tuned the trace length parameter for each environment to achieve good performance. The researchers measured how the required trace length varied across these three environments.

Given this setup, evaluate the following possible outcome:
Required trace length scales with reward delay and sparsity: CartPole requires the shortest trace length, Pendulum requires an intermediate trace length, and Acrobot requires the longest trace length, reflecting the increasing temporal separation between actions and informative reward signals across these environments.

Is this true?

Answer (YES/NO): YES